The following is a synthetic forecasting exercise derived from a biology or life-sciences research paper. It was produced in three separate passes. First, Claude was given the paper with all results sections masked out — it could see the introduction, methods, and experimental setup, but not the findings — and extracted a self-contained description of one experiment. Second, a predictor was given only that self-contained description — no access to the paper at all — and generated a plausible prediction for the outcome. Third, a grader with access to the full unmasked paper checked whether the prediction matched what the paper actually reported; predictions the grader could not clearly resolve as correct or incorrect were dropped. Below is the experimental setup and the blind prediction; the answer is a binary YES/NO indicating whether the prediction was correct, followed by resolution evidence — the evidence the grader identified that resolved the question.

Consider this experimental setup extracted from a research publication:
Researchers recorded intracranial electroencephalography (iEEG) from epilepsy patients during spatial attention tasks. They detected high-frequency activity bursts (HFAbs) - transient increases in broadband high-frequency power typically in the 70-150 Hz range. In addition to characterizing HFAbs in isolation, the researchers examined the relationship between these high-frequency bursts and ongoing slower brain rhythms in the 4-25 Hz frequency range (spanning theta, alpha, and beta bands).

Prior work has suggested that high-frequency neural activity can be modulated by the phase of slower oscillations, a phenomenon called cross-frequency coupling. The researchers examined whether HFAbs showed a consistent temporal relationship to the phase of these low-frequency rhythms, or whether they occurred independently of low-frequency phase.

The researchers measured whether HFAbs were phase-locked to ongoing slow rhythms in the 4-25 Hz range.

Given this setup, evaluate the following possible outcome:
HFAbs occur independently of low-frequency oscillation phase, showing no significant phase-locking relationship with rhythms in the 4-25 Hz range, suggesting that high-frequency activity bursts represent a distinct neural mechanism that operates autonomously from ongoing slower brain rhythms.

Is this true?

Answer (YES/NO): NO